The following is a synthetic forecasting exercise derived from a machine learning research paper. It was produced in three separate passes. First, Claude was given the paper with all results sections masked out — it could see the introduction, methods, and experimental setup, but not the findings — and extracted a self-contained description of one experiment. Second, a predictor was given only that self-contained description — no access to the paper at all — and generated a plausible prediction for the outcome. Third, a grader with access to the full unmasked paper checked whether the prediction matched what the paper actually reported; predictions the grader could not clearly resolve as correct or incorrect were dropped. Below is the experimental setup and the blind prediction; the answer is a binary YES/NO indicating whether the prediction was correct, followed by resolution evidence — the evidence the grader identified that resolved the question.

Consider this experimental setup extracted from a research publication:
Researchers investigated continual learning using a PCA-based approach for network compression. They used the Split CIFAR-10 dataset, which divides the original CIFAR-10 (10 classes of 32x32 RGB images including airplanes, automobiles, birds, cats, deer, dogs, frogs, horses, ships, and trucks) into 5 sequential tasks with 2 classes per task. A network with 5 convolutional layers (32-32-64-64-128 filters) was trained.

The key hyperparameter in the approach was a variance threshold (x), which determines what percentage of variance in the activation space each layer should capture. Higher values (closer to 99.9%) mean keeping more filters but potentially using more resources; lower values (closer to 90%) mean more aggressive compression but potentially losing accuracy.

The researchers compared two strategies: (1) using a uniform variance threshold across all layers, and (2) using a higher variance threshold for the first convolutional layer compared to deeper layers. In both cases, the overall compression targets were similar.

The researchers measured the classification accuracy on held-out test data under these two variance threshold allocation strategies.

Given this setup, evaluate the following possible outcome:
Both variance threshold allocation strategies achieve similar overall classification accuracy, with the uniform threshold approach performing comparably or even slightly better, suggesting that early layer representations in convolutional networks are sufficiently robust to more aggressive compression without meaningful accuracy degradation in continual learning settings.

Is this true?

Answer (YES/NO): NO